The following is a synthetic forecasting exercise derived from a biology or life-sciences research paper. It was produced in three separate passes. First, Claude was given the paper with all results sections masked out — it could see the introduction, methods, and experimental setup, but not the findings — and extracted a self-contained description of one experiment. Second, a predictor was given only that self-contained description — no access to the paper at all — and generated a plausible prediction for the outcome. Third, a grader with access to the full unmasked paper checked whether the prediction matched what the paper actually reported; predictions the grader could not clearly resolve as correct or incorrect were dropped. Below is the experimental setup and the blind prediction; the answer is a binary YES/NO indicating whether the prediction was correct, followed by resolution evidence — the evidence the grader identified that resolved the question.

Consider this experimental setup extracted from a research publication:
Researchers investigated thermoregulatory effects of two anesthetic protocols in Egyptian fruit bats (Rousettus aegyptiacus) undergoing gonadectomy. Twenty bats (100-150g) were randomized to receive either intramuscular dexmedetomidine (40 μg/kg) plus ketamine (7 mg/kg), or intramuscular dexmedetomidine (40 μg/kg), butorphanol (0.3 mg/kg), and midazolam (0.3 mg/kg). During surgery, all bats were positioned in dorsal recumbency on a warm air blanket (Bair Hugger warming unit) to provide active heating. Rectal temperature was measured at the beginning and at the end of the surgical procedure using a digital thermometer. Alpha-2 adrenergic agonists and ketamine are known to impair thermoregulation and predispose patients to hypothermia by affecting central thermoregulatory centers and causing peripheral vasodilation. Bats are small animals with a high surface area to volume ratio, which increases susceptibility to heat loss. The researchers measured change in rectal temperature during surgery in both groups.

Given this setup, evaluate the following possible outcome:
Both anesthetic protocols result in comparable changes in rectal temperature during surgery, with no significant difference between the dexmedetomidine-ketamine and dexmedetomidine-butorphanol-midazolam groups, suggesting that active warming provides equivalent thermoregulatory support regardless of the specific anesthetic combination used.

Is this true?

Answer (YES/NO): YES